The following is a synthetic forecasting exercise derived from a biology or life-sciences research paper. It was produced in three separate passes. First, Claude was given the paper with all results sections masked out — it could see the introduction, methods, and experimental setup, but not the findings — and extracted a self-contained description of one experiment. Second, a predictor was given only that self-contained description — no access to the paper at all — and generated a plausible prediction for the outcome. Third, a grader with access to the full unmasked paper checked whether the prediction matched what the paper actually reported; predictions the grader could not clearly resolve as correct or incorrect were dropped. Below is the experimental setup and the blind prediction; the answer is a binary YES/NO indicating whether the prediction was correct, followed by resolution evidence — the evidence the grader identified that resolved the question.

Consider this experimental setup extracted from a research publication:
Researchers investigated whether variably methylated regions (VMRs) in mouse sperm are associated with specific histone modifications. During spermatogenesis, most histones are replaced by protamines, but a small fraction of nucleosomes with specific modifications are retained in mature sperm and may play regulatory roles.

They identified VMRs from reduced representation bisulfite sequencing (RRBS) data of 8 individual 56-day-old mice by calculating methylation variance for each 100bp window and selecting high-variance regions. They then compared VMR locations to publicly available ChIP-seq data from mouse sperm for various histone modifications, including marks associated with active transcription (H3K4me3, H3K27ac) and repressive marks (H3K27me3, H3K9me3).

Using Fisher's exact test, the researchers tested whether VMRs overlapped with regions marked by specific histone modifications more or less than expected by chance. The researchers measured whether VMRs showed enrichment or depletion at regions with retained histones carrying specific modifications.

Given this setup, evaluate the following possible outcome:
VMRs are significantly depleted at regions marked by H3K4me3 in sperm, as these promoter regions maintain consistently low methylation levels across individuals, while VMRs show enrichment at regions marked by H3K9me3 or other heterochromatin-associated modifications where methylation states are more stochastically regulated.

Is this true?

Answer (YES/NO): NO